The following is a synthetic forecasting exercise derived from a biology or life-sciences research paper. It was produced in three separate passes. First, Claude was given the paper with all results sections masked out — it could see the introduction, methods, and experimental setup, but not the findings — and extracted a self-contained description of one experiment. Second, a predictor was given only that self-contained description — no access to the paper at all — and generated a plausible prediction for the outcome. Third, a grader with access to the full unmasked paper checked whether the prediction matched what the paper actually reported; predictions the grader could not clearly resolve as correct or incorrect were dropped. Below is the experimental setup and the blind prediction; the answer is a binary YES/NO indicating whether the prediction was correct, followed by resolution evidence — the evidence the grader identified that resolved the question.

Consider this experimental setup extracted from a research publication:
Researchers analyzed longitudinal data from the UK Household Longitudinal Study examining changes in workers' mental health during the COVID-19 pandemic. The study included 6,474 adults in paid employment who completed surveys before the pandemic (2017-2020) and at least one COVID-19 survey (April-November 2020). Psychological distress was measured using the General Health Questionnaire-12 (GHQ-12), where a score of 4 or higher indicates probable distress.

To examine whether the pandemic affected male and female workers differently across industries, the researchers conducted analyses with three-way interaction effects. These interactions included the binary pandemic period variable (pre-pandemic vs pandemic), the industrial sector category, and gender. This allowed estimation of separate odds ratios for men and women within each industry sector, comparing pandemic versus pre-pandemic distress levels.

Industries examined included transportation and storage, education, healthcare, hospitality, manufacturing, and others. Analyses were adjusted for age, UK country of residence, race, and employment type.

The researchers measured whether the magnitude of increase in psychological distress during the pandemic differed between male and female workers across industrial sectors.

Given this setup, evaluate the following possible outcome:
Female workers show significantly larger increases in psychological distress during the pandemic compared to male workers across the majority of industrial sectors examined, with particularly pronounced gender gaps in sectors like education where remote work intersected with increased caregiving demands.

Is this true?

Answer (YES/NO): NO